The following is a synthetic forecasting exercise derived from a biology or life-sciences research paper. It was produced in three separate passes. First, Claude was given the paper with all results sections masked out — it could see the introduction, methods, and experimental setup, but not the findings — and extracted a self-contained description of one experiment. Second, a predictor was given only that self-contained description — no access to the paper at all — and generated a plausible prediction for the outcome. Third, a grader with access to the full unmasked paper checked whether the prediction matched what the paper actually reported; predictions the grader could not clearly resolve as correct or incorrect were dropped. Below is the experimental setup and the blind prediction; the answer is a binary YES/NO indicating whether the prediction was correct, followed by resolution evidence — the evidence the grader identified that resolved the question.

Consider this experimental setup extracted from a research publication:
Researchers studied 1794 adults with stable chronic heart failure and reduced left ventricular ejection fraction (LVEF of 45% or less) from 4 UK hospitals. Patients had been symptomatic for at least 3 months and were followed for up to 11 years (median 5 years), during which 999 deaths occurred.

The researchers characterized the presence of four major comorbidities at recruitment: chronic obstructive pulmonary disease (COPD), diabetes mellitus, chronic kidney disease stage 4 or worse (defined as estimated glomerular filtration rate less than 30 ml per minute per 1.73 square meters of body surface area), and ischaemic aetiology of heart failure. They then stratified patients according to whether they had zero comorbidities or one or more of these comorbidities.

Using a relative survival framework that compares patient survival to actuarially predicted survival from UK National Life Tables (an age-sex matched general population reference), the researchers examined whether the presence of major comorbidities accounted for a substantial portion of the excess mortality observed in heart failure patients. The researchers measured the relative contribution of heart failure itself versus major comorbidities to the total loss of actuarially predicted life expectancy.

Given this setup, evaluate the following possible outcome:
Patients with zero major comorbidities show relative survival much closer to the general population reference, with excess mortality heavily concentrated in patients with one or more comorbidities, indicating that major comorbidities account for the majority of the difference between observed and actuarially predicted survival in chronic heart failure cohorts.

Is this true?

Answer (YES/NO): YES